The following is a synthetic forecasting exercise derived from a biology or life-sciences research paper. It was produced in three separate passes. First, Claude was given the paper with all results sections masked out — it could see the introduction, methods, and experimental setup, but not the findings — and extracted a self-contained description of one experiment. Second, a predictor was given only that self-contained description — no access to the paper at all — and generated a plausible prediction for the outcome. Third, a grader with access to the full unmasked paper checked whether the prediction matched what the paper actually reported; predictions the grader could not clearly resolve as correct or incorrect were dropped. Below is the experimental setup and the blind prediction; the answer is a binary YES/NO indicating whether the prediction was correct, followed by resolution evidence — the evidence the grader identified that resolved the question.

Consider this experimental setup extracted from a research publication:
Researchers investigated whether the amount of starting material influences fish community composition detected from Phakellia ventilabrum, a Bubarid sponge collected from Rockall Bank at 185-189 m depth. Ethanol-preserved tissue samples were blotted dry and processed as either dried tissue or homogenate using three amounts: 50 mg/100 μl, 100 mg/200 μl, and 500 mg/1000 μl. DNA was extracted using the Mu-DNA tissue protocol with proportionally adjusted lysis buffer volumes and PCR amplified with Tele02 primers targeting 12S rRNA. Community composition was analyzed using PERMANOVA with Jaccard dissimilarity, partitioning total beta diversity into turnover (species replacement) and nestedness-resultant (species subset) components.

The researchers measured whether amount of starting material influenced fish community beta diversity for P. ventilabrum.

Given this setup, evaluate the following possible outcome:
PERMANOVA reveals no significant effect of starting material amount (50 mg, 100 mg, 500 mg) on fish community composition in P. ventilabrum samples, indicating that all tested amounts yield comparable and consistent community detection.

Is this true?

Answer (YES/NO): NO